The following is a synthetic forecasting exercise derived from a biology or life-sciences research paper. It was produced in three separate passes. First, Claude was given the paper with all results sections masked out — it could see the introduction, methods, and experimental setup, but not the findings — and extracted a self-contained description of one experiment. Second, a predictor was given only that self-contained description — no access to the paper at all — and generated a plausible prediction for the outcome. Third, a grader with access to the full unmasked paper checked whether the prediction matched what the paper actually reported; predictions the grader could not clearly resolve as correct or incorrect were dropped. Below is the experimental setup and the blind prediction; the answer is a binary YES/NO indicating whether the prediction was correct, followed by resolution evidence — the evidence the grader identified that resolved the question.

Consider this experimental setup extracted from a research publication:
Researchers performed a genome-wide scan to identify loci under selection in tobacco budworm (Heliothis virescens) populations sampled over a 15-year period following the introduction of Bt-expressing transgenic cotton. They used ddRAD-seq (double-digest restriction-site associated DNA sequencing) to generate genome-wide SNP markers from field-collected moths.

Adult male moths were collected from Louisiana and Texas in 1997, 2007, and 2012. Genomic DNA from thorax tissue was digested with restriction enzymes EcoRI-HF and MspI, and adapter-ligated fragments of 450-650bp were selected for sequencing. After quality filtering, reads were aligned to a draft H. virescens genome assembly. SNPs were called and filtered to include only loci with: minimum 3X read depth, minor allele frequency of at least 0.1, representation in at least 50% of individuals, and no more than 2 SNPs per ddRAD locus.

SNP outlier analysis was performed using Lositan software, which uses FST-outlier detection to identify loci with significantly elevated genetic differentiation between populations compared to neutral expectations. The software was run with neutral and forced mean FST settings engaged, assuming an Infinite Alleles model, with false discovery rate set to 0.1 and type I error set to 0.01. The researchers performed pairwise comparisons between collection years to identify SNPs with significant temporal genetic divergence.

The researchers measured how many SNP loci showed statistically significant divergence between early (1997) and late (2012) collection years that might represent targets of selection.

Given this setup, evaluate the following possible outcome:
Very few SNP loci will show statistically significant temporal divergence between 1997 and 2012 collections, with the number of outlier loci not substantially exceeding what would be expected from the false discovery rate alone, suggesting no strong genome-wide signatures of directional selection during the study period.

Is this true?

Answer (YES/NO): NO